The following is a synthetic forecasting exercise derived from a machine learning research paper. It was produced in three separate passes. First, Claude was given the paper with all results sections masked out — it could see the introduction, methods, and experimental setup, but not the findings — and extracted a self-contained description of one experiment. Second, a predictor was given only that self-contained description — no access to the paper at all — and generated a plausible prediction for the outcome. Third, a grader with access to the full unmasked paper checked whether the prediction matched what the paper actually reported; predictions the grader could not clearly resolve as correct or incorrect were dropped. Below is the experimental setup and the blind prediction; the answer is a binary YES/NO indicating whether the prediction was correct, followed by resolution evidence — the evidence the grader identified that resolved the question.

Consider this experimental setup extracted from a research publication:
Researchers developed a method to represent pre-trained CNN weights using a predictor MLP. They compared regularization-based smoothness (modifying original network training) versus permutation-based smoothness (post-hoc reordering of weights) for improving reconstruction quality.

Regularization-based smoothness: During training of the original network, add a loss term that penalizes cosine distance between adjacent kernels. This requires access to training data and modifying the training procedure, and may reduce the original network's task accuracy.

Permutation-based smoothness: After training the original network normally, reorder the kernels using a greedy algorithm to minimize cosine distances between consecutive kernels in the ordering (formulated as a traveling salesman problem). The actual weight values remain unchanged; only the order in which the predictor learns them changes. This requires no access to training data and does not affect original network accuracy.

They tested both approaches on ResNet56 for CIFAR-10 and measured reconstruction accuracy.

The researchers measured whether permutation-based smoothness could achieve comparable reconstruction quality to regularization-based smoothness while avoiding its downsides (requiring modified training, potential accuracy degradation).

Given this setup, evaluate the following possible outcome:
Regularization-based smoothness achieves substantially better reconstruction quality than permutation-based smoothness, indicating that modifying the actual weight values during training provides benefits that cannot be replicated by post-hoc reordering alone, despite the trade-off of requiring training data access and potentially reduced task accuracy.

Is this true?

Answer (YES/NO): NO